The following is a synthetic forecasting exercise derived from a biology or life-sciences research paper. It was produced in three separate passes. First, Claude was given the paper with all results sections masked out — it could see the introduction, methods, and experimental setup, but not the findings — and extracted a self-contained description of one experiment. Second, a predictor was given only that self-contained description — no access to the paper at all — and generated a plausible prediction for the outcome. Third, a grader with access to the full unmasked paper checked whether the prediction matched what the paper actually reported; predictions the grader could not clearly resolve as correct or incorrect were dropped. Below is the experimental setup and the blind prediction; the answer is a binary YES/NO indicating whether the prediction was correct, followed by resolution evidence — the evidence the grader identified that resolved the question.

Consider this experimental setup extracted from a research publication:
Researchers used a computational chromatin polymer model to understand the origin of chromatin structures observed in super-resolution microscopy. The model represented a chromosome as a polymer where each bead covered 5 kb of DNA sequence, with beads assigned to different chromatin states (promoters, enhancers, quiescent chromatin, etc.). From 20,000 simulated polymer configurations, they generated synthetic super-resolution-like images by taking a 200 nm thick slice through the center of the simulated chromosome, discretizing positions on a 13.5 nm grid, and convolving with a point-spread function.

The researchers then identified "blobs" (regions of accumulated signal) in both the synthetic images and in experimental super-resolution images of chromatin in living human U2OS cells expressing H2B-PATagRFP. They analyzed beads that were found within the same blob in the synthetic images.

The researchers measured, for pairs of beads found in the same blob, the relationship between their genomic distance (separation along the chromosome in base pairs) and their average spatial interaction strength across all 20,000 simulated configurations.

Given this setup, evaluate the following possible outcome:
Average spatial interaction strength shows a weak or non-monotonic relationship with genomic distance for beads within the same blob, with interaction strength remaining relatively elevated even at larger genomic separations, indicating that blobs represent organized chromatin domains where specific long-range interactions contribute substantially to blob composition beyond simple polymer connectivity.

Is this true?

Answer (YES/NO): NO